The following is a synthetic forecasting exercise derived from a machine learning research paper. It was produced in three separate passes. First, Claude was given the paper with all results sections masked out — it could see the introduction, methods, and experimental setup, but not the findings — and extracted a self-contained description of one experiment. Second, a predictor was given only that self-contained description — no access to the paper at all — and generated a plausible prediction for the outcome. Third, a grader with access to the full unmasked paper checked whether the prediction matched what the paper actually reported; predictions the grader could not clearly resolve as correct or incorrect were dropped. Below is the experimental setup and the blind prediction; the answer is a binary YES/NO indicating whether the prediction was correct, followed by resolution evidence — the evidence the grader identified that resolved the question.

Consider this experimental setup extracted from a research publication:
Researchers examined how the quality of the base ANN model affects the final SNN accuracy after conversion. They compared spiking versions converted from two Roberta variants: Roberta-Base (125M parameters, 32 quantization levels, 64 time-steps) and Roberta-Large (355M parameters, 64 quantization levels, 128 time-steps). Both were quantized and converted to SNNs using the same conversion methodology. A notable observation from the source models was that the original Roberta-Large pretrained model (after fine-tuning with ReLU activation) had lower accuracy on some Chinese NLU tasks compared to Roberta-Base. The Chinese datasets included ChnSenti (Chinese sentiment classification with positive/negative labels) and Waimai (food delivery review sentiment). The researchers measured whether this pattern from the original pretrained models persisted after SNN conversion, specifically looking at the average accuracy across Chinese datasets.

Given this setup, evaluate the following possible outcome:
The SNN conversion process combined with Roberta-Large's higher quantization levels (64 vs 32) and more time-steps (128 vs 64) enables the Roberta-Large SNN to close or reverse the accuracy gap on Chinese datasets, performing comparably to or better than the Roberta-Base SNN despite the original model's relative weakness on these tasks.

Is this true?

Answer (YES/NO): NO